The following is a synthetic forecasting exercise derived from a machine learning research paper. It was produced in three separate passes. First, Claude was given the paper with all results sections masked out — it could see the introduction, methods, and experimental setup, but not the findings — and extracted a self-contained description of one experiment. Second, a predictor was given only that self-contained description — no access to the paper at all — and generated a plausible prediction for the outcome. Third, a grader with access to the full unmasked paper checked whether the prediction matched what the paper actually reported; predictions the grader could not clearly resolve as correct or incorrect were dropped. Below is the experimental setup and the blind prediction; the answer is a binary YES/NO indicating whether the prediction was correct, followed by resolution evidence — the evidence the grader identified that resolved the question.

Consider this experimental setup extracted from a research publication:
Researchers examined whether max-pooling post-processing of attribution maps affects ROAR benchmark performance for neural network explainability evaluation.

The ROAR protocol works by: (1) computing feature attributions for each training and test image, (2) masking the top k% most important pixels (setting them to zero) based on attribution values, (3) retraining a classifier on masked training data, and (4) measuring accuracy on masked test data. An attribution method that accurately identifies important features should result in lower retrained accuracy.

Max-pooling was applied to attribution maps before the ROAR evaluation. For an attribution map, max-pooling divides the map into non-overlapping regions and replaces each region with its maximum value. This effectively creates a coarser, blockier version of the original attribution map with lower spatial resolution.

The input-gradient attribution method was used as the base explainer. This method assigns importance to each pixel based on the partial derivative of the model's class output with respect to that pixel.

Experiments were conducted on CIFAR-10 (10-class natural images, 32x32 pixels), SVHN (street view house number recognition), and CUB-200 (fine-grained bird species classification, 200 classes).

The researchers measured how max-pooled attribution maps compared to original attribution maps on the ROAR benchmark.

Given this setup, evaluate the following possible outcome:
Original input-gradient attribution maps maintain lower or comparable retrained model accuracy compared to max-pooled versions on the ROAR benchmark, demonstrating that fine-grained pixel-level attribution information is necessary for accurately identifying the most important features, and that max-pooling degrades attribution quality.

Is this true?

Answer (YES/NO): NO